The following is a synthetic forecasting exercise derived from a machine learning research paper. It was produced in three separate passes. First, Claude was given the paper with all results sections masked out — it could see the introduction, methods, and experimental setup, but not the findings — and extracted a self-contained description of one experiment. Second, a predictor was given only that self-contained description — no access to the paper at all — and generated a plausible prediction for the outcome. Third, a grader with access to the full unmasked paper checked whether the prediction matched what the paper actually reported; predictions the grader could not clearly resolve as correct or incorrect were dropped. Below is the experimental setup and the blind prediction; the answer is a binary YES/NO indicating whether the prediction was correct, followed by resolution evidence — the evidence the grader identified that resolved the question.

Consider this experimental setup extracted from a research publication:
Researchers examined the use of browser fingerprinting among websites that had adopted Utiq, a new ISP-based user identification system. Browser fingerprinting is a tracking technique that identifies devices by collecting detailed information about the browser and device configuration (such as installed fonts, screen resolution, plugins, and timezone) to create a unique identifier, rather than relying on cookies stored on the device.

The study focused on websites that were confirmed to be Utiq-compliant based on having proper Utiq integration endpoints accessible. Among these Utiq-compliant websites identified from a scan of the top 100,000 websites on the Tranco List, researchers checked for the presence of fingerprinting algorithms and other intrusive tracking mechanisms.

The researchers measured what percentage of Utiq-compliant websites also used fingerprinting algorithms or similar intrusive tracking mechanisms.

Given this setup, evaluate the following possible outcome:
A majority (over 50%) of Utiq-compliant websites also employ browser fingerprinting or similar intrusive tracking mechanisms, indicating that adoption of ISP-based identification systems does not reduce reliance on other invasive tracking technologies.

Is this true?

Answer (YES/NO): YES